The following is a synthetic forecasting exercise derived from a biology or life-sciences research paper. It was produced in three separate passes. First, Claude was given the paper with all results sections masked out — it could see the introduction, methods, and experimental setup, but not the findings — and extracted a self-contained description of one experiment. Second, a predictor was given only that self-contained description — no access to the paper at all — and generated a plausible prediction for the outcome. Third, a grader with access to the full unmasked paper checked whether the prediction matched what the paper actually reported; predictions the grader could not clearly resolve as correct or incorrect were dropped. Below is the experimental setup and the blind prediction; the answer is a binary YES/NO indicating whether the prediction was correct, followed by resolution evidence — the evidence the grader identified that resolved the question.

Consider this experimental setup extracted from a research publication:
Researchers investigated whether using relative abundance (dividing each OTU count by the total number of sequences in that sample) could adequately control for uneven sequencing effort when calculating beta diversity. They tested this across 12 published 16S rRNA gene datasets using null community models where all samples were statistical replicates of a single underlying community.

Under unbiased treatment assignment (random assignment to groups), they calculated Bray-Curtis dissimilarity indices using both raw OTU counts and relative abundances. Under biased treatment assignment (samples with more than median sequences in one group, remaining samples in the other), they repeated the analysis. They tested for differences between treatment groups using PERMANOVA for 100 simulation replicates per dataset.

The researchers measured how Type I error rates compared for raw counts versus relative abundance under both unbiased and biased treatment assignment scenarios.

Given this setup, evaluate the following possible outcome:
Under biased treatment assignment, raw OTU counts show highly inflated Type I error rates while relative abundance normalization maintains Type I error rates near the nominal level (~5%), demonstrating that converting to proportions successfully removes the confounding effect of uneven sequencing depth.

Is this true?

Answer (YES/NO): NO